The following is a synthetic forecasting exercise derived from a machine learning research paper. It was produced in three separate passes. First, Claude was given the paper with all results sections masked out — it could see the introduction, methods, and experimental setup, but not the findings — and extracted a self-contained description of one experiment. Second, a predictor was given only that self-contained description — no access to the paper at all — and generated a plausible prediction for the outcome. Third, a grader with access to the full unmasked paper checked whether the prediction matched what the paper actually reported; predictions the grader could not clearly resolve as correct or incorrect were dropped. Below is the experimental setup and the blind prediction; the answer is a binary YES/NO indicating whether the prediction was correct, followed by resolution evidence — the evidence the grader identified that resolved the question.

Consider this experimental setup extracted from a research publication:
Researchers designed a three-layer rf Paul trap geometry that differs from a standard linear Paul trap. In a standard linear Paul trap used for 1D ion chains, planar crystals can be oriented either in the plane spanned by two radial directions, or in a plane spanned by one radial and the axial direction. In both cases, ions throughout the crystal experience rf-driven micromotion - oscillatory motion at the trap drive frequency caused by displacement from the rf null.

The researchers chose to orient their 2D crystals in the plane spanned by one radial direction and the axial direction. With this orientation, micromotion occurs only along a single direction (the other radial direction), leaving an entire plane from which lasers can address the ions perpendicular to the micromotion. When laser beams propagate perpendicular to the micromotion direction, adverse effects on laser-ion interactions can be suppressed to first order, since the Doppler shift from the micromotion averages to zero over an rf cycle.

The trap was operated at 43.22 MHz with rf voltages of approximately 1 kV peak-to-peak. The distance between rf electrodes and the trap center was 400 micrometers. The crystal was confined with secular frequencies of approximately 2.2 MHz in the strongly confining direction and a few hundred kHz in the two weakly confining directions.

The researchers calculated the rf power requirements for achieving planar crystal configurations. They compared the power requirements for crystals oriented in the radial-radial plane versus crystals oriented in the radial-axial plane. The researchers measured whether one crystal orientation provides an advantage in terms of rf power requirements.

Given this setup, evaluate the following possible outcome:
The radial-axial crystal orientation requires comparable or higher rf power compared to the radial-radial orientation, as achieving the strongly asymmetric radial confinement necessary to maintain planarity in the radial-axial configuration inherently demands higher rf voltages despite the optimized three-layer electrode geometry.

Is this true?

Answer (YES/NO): YES